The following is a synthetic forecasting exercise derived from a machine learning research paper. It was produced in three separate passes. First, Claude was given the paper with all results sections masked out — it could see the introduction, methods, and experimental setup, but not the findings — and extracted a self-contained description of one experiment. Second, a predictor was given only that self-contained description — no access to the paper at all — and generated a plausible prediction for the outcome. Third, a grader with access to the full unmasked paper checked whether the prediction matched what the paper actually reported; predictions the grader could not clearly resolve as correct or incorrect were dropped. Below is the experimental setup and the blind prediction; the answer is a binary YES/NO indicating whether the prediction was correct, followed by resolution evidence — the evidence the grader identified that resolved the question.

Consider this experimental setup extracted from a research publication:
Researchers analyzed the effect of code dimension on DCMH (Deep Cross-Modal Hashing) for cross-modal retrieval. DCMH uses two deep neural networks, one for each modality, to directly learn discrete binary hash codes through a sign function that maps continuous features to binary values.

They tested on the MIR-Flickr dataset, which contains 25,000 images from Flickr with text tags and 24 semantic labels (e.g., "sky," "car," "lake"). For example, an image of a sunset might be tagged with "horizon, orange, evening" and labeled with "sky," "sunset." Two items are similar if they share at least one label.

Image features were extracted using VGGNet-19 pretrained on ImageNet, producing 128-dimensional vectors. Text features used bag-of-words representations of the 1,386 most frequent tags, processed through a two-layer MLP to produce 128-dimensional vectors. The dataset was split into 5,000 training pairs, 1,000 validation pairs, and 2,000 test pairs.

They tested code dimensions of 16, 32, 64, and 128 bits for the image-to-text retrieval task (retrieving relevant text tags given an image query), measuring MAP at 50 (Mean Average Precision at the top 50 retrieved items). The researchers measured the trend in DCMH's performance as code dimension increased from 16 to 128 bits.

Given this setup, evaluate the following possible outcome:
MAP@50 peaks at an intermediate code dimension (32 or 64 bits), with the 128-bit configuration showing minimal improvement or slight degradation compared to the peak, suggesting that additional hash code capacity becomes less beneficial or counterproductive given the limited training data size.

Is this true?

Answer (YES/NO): YES